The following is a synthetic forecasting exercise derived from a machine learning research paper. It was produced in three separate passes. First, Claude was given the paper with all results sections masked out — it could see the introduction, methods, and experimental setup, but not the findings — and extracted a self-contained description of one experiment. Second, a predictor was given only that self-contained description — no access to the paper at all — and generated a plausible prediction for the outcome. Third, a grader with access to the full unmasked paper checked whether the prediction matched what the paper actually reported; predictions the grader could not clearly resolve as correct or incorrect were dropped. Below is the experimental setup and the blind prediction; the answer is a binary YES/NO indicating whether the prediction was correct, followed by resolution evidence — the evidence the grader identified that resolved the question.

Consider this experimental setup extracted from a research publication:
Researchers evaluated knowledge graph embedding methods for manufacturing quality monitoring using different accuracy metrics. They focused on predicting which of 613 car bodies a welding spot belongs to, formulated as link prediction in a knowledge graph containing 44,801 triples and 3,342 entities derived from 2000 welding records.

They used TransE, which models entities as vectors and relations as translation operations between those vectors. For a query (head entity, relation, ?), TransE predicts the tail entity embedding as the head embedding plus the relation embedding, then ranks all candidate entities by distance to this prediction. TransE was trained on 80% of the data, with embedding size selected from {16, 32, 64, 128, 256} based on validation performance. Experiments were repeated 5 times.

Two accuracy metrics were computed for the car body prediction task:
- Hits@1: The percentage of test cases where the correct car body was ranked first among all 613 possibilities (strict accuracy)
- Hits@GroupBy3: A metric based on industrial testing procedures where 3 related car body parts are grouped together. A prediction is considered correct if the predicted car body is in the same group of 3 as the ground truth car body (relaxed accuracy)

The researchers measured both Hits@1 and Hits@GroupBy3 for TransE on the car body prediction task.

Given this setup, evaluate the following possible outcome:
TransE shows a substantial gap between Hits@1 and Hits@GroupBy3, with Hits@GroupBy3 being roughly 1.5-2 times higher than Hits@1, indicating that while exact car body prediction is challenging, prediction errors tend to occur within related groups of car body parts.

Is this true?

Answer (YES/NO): NO